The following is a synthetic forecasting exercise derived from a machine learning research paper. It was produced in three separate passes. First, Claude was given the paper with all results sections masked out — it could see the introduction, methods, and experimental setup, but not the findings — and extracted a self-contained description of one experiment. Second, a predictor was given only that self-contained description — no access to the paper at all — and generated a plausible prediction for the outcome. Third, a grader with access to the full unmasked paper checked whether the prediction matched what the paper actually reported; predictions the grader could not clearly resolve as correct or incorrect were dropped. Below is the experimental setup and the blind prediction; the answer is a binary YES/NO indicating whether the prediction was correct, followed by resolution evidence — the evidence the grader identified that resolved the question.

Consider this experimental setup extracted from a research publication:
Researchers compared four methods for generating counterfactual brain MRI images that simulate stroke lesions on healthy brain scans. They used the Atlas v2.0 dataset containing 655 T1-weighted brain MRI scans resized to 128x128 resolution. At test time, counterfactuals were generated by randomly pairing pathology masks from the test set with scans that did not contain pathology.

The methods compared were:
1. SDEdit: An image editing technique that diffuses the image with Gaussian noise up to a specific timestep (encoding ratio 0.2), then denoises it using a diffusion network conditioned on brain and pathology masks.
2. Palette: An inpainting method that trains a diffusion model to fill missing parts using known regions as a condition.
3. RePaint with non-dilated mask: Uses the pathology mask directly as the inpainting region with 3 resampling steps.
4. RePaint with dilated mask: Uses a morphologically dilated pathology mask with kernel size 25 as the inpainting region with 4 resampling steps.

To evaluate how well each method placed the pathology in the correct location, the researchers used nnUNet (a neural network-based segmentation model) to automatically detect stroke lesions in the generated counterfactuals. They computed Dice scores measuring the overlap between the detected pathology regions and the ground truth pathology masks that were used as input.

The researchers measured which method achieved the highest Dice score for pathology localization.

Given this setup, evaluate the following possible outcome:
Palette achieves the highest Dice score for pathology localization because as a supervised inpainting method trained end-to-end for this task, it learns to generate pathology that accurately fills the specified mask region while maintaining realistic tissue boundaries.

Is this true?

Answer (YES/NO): NO